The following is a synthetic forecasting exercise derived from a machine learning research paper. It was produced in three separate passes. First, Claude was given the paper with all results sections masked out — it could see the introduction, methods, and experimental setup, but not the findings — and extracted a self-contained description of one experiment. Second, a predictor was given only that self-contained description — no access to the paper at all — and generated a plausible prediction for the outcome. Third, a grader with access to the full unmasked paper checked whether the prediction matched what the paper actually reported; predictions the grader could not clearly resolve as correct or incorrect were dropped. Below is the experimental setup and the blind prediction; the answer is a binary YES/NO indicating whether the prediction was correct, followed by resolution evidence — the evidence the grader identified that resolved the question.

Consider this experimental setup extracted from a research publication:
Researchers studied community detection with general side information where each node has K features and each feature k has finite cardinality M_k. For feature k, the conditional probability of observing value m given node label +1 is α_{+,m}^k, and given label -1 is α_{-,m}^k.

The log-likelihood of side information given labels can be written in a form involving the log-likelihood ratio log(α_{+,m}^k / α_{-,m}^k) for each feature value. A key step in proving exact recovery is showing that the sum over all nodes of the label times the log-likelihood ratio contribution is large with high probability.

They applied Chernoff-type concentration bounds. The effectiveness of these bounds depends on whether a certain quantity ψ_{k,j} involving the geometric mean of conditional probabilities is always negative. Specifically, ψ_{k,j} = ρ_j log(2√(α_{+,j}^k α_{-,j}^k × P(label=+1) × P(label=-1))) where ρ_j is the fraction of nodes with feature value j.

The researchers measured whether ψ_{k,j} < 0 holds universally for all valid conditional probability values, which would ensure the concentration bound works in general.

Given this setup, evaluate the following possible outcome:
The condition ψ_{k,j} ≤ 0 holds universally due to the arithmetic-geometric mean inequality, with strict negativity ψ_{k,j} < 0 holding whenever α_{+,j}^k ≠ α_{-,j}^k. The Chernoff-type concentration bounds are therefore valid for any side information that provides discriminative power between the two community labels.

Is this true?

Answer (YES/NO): NO